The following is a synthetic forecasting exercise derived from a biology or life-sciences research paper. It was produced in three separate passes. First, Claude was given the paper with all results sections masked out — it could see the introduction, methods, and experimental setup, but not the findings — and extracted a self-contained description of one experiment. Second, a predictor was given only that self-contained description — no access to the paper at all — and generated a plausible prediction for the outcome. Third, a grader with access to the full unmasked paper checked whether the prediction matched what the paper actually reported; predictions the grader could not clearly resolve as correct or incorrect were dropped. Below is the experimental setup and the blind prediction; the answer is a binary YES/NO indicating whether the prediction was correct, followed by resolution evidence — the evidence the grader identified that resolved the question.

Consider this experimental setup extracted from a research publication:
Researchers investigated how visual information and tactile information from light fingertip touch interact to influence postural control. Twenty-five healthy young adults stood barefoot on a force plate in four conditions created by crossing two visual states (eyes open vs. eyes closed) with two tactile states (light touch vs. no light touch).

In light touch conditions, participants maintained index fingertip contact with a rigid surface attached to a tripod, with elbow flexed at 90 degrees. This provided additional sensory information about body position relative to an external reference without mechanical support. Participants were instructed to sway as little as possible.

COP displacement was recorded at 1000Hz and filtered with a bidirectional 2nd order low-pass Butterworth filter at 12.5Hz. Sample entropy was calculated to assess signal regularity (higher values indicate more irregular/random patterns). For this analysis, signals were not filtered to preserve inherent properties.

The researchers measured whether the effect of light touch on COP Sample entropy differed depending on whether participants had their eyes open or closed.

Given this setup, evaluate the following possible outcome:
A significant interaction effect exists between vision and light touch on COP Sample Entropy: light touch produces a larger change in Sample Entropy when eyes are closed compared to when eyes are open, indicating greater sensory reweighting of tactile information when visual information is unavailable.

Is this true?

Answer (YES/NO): NO